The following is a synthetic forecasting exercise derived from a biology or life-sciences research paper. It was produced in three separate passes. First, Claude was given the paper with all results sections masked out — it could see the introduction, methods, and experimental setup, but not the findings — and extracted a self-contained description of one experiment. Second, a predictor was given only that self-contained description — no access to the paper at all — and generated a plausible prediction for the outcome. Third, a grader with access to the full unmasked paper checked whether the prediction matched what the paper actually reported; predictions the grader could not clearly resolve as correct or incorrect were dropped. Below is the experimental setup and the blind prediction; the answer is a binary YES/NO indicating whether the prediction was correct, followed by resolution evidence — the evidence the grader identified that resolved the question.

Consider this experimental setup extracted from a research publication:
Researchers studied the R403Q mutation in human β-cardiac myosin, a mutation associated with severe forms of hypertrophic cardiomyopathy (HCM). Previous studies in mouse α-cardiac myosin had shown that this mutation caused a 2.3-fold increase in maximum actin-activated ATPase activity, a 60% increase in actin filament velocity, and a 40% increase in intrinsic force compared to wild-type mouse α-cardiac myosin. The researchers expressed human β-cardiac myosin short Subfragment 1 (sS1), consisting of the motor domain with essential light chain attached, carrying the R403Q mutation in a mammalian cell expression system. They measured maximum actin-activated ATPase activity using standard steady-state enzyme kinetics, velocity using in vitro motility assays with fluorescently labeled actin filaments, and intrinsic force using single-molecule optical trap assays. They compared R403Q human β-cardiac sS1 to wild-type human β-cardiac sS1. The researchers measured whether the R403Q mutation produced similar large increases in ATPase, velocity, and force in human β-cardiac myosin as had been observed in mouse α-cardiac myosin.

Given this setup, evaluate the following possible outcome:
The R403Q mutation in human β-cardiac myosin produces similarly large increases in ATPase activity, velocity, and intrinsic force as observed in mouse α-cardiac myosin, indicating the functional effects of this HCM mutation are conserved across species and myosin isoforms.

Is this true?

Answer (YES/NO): NO